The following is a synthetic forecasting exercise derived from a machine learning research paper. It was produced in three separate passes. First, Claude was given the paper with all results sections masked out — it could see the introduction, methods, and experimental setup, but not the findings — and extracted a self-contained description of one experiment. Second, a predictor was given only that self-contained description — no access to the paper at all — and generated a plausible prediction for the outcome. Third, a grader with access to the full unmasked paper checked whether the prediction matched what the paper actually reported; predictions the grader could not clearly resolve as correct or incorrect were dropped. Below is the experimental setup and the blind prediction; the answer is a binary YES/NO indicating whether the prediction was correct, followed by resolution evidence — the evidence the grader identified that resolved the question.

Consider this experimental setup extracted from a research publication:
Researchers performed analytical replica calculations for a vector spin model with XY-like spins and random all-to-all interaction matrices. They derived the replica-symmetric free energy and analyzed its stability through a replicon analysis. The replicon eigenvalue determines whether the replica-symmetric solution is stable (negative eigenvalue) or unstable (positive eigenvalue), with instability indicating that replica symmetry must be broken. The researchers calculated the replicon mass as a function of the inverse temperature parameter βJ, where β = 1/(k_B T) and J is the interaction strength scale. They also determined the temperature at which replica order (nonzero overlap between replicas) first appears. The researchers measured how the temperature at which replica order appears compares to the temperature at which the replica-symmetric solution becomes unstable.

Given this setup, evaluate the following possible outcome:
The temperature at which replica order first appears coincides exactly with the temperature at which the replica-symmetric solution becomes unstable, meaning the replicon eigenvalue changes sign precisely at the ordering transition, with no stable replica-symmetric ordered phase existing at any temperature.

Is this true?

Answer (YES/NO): YES